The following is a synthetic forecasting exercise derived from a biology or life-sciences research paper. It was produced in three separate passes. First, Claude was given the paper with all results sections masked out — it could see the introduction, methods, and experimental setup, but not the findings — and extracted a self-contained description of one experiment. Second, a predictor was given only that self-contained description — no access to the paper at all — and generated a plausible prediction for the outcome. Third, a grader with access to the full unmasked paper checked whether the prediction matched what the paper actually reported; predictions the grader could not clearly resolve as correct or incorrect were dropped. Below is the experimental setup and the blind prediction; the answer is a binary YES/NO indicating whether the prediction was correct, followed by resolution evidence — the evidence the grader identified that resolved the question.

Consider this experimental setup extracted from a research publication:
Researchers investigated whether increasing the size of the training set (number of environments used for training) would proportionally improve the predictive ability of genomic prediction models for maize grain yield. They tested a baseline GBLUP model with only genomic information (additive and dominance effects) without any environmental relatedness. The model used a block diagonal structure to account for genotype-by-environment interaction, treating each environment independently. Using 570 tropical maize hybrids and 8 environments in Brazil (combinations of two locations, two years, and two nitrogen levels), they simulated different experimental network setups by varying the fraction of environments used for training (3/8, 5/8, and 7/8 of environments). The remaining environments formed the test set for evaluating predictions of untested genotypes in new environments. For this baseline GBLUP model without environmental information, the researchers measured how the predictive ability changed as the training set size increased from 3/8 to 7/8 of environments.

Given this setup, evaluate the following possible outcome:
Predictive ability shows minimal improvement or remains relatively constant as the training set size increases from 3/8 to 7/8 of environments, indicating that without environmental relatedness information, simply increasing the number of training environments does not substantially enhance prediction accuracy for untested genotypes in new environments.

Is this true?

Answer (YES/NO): NO